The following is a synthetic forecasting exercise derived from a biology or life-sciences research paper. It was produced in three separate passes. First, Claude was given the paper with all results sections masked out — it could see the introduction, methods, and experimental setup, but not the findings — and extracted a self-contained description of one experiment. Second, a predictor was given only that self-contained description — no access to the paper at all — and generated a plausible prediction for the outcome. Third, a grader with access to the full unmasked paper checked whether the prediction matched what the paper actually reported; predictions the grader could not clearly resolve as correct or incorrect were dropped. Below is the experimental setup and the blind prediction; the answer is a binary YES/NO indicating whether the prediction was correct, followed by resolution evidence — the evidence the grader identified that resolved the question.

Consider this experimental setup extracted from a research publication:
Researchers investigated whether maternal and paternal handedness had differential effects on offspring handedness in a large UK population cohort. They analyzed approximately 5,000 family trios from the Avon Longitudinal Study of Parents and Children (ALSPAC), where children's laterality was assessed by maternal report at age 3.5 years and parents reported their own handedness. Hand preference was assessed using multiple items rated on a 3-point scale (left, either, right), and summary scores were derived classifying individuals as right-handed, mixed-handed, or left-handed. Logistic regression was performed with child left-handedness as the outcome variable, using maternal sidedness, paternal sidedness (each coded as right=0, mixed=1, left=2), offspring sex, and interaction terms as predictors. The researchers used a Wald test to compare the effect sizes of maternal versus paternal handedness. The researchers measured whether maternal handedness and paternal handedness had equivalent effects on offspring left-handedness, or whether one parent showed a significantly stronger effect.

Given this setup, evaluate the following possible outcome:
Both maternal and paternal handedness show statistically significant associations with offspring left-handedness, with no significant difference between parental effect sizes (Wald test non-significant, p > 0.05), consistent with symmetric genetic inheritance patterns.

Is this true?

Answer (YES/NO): YES